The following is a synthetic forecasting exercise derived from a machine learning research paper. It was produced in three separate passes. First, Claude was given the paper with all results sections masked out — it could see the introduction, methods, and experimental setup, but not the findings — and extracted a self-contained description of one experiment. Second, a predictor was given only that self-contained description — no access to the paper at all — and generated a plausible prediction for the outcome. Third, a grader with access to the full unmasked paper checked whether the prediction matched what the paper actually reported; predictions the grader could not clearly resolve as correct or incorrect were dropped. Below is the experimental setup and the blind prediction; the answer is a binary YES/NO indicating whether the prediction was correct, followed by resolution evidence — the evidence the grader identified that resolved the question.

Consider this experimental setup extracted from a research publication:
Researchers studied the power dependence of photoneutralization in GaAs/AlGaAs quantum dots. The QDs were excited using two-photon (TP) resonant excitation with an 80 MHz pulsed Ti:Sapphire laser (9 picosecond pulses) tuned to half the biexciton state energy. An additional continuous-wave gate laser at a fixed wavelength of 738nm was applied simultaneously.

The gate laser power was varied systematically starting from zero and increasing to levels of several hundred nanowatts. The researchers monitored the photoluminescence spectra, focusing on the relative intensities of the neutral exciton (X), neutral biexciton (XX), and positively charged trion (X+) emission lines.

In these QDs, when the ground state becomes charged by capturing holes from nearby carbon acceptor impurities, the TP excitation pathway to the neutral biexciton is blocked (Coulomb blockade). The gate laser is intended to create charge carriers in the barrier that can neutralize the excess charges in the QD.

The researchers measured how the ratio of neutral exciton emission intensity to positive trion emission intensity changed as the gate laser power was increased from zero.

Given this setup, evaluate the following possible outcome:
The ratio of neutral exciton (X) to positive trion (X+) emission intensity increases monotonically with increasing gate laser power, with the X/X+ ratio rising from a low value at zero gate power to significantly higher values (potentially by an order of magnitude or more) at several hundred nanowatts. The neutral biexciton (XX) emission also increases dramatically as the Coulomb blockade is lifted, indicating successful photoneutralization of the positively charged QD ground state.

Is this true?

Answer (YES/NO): NO